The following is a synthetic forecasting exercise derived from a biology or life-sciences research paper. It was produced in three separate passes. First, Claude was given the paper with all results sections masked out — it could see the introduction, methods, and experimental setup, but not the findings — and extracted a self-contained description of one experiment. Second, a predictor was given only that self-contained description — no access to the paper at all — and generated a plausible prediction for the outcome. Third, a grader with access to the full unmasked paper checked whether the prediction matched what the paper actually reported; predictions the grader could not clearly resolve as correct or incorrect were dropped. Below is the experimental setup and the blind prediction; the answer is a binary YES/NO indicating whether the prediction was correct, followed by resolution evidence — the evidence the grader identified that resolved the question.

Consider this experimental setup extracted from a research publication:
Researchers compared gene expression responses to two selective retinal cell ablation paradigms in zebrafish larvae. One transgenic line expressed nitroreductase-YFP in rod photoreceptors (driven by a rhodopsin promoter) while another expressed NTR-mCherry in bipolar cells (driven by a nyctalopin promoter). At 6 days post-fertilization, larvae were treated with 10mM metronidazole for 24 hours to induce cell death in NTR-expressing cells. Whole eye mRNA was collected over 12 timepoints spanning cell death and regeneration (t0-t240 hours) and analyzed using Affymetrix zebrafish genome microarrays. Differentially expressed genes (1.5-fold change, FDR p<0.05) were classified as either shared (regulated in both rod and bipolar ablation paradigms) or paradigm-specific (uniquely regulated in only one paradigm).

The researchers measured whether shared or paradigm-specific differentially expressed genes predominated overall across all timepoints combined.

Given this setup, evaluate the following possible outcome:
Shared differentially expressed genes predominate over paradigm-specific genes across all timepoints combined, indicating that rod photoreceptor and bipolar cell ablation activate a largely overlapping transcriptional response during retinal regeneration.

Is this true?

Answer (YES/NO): NO